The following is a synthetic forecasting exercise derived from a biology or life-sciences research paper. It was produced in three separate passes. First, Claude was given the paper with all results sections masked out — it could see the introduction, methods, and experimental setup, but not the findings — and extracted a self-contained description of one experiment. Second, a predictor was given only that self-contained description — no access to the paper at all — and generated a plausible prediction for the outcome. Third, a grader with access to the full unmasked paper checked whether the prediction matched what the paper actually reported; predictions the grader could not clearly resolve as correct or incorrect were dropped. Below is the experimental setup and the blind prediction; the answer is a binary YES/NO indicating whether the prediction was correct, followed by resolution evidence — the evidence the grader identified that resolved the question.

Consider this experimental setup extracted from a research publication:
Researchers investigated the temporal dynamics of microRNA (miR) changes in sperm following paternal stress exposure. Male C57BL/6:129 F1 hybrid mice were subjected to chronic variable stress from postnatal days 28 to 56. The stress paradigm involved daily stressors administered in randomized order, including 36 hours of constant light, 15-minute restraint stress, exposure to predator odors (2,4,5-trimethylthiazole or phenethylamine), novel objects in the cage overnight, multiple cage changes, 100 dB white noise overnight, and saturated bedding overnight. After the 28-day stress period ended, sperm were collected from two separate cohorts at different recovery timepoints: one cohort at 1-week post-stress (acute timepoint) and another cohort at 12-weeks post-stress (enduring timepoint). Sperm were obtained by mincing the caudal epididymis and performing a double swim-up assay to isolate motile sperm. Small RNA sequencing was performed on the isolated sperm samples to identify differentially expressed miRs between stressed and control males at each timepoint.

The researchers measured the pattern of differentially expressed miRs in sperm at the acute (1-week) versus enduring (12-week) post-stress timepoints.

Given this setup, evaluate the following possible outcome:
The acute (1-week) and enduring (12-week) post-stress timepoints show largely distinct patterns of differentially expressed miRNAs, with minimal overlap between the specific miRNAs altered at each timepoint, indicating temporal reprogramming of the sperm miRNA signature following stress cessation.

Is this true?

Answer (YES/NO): YES